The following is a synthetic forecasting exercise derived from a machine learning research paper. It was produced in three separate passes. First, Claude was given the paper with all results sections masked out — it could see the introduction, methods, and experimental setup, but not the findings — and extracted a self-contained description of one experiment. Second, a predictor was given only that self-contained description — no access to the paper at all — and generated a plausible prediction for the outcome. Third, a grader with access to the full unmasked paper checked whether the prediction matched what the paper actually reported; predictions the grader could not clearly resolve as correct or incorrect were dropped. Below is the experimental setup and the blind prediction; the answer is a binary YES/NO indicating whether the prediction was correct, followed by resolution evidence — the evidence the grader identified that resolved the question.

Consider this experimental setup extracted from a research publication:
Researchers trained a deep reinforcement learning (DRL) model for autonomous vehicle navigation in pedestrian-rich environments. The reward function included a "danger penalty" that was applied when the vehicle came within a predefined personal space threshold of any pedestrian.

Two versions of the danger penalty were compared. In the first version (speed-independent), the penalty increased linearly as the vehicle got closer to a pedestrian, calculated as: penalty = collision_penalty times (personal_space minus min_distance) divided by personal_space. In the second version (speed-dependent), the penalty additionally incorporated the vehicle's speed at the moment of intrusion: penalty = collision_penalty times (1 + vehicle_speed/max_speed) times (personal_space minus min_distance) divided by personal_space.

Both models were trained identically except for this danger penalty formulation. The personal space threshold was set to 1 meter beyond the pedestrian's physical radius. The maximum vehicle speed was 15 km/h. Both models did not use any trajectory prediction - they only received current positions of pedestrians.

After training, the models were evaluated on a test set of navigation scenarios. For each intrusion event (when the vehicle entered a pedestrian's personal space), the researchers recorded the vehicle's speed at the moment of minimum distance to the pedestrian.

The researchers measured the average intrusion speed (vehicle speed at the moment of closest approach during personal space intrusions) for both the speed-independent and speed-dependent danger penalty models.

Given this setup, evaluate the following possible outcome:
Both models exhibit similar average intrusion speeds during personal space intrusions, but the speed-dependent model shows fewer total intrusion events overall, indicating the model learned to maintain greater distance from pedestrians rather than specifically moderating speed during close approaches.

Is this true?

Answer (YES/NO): NO